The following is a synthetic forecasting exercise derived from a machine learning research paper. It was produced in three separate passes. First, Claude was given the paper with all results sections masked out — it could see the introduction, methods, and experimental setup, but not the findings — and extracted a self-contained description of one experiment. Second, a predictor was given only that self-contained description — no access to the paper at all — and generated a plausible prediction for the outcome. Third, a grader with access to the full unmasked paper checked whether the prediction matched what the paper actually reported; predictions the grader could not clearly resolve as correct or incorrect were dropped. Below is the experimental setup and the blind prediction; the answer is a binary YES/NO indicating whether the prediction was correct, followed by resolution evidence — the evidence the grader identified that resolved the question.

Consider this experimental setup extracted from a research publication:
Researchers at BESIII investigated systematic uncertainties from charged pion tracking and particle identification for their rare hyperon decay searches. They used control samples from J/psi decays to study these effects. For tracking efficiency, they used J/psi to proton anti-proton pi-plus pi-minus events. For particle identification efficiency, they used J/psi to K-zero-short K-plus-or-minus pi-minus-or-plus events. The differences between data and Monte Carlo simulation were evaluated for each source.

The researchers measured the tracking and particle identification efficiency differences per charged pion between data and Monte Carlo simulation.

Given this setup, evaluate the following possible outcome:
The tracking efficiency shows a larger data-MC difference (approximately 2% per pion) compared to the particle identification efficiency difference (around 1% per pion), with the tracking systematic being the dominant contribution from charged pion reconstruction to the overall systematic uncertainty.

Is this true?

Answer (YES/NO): NO